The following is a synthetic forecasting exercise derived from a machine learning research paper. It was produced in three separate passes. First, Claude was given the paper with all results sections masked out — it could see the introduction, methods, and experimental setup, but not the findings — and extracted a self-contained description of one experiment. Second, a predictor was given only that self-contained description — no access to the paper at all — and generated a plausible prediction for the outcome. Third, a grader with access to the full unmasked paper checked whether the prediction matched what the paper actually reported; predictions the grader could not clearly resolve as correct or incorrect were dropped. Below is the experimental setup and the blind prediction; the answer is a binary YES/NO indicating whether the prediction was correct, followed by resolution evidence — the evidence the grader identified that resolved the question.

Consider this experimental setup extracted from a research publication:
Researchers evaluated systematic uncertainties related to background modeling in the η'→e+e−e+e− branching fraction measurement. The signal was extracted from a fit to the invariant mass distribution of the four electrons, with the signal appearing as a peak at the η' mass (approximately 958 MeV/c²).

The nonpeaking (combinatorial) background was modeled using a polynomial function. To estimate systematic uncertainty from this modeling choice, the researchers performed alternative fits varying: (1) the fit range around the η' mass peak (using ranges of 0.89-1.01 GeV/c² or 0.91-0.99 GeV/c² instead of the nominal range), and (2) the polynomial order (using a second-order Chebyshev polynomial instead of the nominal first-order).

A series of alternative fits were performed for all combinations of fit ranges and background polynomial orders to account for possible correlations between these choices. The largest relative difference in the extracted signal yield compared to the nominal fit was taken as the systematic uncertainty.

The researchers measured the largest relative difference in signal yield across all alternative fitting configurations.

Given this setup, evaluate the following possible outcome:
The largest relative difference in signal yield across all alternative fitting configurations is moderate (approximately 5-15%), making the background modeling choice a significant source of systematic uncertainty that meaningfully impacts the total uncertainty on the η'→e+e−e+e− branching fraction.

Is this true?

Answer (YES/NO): NO